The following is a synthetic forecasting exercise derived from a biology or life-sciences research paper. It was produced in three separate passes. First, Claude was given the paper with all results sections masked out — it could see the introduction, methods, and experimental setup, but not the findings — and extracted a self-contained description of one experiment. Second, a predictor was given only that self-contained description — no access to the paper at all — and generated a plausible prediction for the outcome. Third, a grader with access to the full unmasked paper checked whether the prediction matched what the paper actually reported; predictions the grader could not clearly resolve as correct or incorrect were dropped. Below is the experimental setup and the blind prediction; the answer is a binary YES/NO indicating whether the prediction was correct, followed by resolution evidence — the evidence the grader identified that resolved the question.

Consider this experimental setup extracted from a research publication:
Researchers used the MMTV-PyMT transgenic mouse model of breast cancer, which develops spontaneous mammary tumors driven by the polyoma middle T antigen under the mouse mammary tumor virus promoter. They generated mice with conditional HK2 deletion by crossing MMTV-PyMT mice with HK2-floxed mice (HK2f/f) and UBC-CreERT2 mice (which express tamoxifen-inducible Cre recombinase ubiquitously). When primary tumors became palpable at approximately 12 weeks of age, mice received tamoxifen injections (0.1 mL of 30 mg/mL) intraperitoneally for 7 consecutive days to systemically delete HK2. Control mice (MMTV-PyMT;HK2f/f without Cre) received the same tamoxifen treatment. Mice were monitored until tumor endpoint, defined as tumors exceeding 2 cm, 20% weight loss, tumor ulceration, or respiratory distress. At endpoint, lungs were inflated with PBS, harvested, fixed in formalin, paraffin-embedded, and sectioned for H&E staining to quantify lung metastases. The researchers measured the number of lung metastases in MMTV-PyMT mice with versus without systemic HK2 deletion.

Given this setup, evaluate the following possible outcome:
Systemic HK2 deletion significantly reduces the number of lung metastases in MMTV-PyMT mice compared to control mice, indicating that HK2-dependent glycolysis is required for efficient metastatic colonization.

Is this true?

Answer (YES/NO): NO